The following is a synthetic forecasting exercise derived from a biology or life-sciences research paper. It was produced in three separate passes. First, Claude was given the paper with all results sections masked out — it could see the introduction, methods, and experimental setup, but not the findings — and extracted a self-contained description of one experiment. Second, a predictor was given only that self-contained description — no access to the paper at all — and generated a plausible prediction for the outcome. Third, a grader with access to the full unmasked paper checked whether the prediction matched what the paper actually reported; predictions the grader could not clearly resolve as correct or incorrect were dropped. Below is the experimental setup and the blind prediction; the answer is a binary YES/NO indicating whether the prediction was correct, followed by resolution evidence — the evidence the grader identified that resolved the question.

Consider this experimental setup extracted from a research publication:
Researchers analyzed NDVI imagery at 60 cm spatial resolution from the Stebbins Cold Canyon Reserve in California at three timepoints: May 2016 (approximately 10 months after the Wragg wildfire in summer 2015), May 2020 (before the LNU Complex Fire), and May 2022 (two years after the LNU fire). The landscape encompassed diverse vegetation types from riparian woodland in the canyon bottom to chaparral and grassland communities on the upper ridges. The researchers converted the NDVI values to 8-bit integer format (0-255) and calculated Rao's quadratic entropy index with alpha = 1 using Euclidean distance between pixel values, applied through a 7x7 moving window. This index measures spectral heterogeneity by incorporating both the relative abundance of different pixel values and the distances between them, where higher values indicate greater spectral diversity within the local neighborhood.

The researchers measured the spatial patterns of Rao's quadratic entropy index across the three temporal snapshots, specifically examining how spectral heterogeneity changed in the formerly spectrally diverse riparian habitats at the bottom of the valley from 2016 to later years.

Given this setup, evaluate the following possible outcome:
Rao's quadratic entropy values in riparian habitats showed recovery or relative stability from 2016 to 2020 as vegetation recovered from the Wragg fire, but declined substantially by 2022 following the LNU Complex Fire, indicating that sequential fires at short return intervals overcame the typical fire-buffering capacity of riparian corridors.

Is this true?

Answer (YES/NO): NO